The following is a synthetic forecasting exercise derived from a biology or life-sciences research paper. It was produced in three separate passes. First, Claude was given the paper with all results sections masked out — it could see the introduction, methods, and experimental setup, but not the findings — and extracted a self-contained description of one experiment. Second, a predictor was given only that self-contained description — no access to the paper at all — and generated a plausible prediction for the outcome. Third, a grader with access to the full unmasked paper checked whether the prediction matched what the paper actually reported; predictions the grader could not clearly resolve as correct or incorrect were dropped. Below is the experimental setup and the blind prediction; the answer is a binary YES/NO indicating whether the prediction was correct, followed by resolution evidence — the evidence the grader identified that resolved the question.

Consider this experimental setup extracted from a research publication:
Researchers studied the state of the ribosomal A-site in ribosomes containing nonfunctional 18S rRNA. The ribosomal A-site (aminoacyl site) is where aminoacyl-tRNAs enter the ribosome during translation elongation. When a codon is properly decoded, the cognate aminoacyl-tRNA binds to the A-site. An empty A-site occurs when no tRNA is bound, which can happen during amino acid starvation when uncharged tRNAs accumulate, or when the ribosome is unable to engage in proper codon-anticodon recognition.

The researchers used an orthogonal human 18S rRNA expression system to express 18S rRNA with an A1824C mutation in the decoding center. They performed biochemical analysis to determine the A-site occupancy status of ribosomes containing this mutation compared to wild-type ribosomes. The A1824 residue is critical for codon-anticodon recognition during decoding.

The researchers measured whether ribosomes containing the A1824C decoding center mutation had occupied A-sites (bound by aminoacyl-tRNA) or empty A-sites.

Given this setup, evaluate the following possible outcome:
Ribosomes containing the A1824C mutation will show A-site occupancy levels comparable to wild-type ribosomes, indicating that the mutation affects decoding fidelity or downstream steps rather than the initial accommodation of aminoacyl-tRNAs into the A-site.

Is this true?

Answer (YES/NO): NO